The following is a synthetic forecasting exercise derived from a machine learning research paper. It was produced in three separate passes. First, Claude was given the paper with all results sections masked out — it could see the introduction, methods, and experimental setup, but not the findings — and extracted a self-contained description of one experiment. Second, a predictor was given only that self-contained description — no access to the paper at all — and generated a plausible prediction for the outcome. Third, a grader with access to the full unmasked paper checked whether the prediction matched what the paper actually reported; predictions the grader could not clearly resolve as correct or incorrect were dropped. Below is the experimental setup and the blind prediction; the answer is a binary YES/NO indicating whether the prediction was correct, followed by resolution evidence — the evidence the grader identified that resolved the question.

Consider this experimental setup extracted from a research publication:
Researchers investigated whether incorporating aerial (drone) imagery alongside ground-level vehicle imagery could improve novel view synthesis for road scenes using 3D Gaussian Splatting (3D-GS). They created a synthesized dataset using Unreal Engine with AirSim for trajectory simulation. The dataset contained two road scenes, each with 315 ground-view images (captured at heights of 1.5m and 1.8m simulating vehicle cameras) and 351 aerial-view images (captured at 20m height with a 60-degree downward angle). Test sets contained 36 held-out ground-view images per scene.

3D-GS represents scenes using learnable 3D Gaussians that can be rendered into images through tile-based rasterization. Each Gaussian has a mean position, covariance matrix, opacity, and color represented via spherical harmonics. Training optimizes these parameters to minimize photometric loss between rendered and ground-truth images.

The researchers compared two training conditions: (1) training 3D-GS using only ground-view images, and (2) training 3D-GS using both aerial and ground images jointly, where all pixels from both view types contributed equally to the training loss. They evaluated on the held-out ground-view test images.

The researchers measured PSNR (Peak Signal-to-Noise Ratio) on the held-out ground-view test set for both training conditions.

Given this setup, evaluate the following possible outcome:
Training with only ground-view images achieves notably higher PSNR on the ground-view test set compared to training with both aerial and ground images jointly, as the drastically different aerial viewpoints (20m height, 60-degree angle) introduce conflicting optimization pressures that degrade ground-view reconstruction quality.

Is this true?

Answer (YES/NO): NO